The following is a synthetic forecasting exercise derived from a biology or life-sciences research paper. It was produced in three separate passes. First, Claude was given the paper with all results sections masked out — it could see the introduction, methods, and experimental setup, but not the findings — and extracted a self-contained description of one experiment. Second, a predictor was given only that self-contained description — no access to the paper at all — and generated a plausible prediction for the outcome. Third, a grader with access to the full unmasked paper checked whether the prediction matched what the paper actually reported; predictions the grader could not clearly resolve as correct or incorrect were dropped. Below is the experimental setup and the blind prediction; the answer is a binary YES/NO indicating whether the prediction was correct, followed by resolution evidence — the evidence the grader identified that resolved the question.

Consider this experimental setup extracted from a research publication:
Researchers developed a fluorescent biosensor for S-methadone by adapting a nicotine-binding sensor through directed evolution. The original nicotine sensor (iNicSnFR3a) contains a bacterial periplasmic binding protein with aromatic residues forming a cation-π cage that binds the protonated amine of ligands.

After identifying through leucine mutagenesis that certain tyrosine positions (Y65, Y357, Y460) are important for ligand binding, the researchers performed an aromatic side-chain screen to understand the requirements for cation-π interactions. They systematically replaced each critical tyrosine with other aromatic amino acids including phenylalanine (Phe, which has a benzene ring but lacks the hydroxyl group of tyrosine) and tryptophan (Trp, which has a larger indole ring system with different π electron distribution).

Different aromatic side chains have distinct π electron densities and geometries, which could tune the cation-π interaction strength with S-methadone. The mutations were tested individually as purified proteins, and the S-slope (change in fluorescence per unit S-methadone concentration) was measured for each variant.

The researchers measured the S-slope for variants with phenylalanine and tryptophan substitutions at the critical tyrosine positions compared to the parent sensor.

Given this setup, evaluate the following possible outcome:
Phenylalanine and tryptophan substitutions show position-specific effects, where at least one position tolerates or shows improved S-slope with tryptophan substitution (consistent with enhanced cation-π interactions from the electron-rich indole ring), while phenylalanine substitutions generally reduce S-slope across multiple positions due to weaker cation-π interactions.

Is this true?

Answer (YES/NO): NO